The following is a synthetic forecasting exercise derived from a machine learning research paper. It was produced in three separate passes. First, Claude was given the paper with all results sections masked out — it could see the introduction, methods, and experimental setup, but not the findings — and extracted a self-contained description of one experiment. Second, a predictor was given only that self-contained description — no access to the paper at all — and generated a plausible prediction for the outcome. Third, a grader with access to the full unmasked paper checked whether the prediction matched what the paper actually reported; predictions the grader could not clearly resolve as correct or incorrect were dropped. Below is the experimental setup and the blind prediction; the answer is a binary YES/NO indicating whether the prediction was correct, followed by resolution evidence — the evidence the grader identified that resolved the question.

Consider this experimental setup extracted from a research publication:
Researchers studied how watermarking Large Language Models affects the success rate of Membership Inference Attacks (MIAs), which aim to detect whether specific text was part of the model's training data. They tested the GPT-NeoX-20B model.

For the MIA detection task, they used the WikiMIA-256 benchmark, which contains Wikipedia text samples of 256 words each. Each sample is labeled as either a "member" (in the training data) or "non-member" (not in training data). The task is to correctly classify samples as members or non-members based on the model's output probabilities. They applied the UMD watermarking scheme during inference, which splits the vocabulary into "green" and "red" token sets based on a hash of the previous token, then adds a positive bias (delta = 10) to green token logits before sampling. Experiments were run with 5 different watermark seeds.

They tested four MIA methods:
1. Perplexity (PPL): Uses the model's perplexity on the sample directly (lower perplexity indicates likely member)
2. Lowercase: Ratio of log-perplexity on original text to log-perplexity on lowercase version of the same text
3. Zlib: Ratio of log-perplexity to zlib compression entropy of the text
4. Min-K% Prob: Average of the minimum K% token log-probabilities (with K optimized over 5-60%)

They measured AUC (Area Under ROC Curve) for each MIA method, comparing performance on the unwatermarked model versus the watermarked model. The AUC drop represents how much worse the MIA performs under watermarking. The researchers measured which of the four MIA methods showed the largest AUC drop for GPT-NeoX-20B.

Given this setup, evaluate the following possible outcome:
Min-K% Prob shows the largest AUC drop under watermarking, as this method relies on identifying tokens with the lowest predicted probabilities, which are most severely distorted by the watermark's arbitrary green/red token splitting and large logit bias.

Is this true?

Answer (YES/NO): NO